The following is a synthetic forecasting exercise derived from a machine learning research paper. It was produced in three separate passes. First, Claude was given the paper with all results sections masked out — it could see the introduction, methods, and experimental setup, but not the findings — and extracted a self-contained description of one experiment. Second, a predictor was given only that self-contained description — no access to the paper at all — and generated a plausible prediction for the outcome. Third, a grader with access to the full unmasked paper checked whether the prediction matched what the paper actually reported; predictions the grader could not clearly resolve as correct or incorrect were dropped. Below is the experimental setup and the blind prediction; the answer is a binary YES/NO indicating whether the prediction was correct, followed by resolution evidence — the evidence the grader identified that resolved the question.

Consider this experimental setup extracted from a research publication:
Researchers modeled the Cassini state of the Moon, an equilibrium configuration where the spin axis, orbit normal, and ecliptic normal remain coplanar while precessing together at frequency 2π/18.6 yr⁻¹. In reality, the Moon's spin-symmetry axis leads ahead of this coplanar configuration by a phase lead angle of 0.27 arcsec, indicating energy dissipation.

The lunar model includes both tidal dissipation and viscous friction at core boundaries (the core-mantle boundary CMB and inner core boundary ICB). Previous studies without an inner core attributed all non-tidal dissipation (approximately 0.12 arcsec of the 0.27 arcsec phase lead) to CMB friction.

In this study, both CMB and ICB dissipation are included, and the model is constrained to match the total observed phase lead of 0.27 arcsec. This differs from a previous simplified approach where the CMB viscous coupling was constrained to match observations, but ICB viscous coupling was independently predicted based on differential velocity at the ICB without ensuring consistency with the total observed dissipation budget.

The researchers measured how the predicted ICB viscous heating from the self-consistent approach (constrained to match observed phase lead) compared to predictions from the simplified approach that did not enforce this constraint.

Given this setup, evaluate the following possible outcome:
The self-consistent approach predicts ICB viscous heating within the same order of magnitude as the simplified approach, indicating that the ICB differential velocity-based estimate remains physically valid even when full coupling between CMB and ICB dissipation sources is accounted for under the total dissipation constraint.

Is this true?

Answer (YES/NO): NO